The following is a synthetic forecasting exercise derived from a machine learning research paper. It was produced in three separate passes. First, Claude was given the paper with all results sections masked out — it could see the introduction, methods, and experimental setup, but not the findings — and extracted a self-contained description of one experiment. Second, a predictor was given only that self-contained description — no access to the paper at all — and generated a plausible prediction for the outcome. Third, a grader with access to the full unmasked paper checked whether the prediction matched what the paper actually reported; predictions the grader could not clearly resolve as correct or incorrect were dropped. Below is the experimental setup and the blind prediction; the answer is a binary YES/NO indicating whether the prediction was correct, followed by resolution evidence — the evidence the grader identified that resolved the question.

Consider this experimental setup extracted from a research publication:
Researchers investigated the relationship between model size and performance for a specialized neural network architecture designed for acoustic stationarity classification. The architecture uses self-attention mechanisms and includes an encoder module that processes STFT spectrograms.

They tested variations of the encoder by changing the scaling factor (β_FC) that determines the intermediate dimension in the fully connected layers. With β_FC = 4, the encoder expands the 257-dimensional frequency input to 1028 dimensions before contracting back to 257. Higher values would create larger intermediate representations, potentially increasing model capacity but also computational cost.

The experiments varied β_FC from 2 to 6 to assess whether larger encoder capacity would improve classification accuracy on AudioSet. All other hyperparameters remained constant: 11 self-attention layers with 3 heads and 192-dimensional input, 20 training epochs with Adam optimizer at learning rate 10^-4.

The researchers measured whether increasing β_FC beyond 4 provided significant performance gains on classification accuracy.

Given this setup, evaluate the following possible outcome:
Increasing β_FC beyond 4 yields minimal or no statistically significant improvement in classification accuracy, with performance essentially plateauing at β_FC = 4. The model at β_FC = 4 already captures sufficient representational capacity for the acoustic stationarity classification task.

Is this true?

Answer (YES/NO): YES